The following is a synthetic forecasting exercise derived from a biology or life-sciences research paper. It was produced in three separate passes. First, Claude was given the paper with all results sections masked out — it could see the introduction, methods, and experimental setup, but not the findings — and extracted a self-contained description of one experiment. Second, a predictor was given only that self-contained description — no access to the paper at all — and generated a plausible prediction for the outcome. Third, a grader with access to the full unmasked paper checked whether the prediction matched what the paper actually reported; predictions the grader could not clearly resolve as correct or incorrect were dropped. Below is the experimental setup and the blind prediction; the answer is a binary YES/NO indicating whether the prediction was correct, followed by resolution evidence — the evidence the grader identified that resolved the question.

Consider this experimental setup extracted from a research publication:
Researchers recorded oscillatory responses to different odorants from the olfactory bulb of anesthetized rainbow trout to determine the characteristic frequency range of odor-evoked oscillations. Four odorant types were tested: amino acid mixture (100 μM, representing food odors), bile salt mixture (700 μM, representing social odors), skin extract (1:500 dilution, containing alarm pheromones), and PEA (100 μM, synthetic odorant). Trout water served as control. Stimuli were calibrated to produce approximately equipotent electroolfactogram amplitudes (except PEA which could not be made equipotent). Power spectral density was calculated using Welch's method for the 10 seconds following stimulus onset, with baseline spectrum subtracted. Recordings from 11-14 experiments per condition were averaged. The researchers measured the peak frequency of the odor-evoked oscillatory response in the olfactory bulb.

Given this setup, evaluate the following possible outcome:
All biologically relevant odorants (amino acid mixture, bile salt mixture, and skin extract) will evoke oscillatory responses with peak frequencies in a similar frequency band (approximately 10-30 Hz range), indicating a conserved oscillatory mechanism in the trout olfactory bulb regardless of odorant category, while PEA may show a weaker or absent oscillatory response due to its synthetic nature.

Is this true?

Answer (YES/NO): NO